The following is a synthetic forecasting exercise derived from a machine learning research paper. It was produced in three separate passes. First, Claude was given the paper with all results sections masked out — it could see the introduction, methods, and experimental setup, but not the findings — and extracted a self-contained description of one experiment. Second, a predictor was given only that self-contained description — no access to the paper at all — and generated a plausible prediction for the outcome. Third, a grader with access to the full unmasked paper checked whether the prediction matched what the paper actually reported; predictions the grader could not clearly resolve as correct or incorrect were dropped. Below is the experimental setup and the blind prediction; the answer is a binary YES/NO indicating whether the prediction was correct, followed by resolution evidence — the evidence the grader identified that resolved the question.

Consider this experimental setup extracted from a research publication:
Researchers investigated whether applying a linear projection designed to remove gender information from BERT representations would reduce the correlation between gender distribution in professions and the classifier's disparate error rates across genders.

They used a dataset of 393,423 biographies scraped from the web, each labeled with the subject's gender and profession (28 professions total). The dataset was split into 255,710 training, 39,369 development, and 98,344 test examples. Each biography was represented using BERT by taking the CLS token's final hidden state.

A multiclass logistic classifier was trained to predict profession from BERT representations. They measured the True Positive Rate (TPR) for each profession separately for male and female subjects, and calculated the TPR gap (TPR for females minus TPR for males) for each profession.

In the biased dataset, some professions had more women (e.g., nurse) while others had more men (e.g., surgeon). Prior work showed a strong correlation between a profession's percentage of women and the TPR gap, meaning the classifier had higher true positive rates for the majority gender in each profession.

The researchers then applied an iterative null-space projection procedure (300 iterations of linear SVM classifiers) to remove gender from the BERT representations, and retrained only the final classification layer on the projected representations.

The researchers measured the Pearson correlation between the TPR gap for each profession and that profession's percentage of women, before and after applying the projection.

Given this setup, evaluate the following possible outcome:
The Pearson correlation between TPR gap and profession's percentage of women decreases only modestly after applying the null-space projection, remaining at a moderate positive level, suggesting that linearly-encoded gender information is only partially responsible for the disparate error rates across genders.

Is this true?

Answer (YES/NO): NO